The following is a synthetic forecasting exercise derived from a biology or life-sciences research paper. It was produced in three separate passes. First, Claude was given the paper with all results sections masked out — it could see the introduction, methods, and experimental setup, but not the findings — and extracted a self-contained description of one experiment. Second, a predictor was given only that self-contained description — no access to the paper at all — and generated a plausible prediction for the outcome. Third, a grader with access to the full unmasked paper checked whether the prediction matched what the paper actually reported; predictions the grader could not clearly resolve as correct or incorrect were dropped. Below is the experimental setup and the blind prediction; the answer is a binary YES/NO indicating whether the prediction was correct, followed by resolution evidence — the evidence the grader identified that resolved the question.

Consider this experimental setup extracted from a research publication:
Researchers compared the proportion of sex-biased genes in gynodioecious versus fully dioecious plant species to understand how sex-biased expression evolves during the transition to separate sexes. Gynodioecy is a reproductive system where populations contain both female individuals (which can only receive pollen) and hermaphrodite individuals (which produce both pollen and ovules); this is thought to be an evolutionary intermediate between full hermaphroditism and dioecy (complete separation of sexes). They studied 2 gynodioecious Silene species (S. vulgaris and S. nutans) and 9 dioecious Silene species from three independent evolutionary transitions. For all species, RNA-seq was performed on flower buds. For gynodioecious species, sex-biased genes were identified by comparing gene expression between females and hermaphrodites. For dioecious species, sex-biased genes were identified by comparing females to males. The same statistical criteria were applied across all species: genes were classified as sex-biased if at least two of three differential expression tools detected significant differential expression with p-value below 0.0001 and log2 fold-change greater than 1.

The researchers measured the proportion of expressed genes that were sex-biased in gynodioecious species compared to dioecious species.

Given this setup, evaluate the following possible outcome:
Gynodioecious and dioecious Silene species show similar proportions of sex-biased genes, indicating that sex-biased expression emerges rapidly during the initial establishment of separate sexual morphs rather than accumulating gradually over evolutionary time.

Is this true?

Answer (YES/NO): NO